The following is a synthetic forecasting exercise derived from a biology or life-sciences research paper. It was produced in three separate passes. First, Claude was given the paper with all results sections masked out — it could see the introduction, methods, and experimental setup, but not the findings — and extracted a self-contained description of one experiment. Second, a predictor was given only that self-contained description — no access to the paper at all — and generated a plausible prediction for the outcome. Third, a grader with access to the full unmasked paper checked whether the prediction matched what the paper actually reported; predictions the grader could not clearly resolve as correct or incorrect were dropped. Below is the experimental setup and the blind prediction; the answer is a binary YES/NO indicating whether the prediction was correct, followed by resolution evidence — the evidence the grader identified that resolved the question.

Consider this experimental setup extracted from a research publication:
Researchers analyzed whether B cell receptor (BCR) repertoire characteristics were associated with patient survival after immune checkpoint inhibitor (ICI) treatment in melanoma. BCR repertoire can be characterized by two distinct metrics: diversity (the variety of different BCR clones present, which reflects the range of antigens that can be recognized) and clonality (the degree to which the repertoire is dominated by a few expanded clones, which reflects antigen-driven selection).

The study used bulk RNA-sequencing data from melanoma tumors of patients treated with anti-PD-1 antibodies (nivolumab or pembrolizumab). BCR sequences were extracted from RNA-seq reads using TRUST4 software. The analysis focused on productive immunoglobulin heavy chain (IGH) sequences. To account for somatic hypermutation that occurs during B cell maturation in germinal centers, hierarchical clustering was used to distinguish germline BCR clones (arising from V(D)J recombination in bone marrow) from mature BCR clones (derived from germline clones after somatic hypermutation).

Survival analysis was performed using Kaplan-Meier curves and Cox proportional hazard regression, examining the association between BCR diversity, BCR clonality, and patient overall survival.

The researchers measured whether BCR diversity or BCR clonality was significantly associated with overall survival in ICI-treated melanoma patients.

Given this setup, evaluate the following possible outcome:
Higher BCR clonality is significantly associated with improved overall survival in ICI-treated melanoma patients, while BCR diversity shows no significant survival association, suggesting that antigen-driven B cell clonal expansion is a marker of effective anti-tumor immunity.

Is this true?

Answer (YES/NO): NO